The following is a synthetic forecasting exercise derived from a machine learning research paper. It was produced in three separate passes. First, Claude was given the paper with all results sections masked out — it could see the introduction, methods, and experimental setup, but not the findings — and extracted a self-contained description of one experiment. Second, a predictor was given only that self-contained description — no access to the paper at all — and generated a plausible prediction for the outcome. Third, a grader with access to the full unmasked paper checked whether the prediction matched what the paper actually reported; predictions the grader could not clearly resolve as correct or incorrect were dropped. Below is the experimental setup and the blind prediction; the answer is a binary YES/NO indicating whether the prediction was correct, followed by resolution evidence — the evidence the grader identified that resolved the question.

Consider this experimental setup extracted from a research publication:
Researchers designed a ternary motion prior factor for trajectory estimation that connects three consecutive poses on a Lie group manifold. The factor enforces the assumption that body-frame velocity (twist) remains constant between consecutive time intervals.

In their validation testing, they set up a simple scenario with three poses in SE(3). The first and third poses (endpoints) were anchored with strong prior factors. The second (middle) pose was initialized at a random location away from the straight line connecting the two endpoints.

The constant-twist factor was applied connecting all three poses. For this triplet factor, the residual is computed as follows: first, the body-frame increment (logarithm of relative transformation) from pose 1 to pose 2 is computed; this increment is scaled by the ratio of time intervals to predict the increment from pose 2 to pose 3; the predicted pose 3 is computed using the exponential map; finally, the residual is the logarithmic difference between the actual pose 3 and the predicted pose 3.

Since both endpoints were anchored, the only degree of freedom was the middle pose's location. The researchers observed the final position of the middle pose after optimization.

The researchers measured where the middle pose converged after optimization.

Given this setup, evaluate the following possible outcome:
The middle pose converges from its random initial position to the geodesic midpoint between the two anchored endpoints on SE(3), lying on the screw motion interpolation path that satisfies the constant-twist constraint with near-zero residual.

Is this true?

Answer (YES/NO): NO